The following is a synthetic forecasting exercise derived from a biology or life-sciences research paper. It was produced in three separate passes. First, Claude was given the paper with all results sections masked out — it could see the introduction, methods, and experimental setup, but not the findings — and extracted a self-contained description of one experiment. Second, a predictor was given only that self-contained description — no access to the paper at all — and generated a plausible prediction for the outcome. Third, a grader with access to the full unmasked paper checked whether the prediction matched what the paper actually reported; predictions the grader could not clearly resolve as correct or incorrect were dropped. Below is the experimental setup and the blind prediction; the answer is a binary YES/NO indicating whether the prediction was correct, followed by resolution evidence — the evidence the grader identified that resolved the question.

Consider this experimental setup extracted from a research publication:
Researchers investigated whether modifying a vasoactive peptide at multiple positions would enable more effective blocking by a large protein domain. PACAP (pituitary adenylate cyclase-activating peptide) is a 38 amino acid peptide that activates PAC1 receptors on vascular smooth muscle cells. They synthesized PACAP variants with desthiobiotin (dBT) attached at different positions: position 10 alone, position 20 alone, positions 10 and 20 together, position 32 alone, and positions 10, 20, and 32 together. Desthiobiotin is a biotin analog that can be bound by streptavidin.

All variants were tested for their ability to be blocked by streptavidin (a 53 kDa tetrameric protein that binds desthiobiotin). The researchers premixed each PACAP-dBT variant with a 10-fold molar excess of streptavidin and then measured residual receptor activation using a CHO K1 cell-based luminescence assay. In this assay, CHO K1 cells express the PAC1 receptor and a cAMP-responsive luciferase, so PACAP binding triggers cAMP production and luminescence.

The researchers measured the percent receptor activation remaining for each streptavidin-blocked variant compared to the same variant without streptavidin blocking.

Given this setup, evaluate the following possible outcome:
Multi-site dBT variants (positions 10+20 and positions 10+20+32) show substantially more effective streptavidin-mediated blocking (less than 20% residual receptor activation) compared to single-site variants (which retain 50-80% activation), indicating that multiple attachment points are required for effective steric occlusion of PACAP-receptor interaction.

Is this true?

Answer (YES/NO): NO